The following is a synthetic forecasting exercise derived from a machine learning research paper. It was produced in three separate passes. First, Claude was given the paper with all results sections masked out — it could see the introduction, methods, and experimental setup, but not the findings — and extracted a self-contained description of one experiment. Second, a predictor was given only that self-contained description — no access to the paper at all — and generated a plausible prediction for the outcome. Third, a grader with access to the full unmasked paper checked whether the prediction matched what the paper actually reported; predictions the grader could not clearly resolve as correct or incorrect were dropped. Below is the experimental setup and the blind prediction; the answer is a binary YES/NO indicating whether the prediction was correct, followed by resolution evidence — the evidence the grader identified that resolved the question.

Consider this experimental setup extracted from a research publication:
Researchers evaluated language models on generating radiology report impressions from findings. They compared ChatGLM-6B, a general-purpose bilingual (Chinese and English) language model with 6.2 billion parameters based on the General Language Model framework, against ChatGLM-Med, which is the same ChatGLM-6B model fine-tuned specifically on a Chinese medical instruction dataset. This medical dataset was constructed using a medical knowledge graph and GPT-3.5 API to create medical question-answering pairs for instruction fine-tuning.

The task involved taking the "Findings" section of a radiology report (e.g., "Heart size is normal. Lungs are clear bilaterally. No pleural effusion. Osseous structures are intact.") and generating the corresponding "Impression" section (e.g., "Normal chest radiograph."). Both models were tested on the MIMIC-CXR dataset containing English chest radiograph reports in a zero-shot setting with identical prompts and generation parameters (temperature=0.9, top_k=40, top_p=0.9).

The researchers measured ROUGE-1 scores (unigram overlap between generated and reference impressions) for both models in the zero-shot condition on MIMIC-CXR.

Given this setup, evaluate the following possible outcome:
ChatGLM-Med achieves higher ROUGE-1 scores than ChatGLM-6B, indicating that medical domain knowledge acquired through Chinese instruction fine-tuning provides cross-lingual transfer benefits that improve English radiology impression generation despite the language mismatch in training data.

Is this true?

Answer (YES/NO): NO